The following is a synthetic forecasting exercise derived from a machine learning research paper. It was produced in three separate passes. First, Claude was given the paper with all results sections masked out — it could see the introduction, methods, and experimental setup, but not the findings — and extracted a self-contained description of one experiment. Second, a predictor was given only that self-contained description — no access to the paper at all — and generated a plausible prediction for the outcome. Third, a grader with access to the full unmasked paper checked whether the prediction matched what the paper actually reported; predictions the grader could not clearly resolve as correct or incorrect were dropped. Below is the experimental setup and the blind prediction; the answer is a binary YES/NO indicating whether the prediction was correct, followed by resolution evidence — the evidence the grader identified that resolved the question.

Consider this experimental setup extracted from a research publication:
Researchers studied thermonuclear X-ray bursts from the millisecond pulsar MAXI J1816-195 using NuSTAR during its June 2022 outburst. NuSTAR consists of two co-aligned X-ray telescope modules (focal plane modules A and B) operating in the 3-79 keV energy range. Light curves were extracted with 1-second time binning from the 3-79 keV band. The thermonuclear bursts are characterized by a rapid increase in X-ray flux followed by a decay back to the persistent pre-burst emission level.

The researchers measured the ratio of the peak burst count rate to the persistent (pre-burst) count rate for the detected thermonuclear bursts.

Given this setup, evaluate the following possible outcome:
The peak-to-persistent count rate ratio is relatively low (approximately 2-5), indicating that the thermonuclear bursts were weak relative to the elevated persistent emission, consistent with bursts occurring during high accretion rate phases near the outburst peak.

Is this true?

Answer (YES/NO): NO